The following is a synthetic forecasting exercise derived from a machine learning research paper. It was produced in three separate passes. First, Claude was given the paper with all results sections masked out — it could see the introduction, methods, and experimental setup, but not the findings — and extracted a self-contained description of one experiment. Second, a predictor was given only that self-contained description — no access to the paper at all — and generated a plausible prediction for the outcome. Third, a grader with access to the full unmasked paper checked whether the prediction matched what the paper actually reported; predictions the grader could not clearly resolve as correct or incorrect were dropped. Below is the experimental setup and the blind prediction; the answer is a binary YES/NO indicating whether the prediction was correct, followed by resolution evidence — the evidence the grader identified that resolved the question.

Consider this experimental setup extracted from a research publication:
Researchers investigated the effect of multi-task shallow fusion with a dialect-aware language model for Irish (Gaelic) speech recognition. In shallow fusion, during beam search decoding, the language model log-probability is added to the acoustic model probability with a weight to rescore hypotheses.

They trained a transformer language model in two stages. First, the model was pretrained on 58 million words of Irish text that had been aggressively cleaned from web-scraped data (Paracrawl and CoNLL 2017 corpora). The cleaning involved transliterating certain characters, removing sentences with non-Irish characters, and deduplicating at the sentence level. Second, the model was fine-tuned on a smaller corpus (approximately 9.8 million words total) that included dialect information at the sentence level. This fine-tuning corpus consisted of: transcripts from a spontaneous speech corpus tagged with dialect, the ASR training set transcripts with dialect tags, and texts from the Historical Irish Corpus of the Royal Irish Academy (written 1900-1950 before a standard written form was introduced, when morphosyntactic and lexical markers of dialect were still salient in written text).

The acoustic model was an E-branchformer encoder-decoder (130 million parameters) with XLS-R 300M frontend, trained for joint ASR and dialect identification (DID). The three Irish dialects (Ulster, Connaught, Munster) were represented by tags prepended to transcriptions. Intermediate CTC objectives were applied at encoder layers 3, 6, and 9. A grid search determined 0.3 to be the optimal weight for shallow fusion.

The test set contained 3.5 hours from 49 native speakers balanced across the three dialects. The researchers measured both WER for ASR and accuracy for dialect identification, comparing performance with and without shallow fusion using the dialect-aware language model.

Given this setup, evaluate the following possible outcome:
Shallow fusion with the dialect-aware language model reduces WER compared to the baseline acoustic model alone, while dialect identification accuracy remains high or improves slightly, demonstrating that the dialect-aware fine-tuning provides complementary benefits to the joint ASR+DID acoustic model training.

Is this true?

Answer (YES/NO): YES